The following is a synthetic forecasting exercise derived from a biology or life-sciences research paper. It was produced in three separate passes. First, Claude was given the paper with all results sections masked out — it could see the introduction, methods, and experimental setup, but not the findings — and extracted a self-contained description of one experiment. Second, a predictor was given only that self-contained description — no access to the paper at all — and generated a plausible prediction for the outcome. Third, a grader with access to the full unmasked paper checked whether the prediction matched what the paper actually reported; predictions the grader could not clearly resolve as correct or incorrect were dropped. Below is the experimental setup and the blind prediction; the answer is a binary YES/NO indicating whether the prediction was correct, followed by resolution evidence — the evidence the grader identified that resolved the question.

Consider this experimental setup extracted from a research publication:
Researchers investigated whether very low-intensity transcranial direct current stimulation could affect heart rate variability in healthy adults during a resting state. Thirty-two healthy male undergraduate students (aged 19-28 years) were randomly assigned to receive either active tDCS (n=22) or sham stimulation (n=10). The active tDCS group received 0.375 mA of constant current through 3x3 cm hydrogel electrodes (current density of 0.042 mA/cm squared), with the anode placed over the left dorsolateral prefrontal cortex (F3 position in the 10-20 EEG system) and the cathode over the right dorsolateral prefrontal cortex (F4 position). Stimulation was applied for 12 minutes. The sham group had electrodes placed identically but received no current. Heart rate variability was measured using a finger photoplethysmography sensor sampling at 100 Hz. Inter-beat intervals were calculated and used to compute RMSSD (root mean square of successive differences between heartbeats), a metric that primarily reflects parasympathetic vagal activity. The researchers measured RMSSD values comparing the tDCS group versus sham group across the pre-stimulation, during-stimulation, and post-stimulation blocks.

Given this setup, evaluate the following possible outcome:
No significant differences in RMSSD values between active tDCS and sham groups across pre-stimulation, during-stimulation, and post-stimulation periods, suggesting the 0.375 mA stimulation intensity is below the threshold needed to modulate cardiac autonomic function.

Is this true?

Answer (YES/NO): NO